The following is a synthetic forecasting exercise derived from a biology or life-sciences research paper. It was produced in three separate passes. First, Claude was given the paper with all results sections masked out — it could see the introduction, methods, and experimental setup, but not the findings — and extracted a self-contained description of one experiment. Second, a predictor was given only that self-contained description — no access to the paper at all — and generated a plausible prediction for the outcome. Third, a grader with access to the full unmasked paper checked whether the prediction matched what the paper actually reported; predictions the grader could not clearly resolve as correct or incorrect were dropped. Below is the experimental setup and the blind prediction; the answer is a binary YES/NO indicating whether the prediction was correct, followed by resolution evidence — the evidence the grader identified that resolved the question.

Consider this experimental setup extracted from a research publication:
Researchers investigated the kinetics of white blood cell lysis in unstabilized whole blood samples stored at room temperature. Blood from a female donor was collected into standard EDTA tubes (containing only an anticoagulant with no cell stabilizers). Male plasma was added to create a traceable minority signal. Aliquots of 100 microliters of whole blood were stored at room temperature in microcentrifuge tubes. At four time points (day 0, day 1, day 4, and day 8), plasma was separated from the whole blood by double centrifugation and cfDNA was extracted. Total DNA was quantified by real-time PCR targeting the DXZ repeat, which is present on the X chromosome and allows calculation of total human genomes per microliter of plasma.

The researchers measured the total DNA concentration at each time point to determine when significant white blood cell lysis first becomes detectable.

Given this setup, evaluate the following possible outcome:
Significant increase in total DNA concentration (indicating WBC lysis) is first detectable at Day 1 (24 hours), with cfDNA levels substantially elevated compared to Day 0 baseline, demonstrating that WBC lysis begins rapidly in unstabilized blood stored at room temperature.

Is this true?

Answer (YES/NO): YES